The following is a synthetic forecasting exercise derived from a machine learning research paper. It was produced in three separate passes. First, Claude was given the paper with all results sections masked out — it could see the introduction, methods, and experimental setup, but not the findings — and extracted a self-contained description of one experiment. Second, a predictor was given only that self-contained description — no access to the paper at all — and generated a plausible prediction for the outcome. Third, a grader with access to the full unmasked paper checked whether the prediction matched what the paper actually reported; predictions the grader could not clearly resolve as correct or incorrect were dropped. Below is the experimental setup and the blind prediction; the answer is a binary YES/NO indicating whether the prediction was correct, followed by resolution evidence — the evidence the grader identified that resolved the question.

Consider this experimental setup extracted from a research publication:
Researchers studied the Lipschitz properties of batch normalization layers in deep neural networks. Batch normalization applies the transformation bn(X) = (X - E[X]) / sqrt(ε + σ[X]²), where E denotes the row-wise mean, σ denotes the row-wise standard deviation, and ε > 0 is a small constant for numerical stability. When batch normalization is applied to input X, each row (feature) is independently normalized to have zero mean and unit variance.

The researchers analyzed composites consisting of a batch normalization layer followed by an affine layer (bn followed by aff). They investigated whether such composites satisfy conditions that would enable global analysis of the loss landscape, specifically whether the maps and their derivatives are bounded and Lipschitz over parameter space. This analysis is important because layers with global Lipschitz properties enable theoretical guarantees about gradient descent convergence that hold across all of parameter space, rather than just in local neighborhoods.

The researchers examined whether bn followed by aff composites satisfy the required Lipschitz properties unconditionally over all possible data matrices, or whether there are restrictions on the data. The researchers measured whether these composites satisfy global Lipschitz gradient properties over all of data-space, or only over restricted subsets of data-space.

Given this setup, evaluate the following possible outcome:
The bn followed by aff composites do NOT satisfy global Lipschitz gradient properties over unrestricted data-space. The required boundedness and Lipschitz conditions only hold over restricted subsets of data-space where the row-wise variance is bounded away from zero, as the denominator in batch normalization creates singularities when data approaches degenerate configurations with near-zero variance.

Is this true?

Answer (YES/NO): YES